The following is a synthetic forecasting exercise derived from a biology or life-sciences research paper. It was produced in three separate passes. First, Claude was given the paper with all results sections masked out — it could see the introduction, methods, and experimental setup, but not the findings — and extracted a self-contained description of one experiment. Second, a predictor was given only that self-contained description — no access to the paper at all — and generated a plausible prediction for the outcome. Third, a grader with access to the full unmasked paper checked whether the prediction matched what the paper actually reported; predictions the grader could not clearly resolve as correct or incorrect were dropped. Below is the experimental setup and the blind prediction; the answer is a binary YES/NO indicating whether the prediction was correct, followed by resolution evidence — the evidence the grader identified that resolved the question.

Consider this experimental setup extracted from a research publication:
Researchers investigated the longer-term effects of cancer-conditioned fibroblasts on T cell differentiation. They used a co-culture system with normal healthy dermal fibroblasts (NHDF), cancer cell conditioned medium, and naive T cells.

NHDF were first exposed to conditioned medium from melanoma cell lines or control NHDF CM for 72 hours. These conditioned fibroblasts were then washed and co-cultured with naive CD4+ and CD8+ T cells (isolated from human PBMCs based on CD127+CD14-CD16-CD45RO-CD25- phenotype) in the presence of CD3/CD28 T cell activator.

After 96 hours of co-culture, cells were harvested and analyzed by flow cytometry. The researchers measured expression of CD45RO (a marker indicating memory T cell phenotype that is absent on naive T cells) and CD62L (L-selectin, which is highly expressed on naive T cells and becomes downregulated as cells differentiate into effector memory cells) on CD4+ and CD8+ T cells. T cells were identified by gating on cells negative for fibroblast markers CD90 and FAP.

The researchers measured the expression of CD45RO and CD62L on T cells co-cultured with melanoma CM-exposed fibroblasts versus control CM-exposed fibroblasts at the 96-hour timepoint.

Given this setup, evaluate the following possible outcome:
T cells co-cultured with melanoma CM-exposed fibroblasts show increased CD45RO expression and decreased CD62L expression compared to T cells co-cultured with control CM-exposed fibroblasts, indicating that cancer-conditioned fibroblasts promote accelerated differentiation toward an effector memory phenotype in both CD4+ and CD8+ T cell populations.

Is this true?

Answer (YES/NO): NO